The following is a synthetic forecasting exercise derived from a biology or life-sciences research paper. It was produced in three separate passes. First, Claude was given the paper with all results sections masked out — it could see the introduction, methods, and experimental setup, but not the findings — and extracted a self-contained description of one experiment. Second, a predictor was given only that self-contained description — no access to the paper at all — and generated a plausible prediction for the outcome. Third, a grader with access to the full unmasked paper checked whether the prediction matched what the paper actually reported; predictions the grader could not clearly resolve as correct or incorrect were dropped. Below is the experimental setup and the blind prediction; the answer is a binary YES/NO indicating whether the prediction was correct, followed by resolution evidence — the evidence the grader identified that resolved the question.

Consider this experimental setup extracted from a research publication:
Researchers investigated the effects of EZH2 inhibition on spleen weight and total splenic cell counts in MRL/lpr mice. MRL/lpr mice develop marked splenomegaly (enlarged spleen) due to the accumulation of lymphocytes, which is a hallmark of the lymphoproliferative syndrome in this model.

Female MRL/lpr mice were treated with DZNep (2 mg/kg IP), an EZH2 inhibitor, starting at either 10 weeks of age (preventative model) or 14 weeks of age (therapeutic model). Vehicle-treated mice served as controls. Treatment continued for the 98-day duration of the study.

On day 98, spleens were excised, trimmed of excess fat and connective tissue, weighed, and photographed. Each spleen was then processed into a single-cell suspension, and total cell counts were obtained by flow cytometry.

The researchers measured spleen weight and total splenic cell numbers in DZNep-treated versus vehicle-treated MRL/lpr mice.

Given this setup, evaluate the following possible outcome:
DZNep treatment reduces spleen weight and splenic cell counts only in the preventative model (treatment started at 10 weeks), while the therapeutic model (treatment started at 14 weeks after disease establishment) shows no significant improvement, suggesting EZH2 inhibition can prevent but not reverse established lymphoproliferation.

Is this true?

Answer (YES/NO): NO